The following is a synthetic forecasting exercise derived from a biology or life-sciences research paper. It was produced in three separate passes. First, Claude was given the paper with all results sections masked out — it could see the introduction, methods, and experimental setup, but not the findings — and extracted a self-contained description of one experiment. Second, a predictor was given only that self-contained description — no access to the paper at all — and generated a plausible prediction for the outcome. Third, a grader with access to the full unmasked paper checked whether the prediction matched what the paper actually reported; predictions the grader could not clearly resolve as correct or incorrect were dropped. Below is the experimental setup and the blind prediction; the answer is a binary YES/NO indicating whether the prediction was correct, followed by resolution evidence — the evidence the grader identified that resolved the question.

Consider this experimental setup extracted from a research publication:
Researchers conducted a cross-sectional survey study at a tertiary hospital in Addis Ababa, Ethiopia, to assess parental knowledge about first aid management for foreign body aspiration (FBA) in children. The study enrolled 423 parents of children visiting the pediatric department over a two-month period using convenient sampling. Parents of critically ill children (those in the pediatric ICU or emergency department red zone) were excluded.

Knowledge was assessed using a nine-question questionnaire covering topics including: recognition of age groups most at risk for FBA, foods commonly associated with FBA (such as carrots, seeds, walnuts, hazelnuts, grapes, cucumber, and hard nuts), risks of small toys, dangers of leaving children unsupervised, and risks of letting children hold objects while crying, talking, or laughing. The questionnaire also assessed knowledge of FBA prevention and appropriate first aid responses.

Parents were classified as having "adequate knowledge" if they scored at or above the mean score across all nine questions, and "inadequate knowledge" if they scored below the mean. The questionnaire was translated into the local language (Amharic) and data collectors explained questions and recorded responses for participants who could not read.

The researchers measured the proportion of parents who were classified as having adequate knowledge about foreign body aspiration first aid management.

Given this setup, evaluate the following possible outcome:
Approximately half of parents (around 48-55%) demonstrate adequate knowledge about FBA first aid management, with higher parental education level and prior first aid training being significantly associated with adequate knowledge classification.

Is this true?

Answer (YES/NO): NO